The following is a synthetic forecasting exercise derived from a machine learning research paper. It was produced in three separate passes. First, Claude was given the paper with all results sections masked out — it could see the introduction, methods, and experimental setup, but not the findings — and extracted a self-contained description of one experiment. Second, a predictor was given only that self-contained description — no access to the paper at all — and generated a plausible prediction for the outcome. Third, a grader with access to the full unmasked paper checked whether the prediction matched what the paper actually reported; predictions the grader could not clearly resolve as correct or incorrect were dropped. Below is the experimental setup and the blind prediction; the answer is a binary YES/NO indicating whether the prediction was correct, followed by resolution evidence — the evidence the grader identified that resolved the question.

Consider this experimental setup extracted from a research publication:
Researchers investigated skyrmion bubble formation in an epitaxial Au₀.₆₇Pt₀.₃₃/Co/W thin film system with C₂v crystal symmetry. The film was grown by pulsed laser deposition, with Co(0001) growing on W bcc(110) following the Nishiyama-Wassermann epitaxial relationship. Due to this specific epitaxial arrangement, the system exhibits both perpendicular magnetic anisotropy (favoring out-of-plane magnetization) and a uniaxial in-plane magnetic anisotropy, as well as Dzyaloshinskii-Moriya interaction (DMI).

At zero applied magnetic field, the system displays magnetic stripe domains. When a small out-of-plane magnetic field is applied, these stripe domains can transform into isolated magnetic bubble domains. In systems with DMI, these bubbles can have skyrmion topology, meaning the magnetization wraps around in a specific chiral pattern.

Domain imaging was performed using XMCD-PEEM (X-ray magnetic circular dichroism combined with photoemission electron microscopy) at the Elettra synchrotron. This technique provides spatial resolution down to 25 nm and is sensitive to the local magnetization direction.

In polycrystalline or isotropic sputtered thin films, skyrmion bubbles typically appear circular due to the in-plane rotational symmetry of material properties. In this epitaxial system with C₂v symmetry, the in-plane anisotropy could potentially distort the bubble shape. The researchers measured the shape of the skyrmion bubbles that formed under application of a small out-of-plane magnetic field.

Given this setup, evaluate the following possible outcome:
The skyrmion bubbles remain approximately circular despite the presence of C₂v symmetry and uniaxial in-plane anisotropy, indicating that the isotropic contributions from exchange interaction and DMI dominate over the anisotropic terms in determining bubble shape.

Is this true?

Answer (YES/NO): NO